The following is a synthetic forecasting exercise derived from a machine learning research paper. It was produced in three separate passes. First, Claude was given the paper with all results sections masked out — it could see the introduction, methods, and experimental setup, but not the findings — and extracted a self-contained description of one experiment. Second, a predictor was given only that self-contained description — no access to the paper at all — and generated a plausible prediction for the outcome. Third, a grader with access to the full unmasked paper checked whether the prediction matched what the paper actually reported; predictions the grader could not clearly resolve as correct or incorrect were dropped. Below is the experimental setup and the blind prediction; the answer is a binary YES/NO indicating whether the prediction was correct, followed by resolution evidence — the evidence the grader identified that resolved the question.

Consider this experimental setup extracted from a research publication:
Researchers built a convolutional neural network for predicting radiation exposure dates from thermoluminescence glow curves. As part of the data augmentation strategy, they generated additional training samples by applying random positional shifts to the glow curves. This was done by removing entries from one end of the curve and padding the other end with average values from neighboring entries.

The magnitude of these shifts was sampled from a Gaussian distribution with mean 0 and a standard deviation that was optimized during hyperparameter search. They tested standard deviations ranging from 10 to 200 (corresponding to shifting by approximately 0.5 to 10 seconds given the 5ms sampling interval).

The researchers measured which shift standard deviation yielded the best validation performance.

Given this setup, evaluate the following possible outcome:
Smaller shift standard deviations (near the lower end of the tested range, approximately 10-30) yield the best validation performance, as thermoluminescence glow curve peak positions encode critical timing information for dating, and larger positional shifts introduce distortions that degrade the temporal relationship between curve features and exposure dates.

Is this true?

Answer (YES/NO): NO